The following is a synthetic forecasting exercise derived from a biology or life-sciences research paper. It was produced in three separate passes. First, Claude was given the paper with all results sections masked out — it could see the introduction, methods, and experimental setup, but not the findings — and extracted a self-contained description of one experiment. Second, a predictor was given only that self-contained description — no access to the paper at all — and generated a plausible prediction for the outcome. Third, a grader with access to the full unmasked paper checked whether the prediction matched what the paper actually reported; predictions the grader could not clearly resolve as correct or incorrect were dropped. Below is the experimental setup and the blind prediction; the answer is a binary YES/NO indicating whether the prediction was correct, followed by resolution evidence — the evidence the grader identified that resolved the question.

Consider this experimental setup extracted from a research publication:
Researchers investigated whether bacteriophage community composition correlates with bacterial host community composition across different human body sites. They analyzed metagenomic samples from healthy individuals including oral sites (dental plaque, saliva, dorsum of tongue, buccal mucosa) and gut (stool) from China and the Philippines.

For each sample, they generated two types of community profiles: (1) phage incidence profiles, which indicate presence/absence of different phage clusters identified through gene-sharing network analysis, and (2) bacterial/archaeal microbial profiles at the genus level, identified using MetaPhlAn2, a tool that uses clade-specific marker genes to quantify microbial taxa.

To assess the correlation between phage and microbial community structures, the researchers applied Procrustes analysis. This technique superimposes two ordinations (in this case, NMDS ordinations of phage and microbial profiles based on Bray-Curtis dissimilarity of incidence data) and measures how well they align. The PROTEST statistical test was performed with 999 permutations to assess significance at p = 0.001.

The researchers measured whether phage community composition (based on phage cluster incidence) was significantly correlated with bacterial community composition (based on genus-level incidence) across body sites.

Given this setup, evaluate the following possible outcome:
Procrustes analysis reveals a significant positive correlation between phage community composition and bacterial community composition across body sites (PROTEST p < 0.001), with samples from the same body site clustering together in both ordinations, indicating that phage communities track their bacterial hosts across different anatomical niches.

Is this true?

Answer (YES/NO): NO